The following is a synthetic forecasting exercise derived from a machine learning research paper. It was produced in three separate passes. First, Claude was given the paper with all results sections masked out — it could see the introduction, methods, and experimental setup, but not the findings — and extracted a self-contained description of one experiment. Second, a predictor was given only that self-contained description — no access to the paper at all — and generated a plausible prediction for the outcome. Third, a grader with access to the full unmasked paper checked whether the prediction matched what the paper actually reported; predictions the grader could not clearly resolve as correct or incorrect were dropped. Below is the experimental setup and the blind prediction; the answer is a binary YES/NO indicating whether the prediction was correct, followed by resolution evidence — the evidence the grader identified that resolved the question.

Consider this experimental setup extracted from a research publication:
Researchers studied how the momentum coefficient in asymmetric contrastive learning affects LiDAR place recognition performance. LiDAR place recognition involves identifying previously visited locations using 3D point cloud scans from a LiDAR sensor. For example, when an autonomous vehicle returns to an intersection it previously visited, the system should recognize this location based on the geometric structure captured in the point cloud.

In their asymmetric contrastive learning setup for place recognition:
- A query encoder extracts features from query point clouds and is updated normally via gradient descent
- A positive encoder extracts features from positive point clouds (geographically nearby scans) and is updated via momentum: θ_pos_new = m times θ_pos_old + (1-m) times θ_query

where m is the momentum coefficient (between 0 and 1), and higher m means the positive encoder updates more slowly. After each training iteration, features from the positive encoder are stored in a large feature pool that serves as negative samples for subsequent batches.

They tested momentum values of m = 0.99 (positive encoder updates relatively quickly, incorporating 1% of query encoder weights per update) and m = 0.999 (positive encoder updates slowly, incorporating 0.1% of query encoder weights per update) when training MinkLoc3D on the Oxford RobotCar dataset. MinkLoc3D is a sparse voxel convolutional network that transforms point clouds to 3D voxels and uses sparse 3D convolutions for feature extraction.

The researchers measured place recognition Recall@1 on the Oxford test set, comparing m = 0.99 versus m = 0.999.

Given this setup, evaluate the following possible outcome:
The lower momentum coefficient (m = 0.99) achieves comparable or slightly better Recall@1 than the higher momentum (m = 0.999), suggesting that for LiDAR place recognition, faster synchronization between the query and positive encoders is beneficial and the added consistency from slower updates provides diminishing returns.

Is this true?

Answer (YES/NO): YES